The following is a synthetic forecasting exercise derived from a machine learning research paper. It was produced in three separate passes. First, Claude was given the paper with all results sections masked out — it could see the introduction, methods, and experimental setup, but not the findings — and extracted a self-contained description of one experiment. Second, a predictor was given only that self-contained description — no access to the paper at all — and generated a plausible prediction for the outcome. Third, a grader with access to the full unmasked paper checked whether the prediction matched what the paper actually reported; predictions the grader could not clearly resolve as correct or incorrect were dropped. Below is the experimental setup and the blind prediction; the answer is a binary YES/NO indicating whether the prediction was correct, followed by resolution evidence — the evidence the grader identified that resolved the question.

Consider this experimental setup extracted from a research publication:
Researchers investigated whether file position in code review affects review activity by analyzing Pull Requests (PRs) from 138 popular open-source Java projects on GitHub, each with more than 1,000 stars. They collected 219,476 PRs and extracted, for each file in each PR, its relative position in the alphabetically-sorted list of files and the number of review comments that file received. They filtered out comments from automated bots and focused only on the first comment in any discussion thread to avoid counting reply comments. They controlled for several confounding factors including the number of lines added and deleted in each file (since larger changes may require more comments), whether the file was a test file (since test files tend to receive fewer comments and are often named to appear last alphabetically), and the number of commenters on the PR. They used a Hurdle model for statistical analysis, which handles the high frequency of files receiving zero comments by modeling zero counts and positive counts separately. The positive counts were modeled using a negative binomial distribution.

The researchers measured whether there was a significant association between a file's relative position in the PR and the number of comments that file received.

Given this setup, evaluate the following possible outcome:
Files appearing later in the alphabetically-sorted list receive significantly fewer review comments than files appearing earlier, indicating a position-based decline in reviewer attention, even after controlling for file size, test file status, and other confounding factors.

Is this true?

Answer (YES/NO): YES